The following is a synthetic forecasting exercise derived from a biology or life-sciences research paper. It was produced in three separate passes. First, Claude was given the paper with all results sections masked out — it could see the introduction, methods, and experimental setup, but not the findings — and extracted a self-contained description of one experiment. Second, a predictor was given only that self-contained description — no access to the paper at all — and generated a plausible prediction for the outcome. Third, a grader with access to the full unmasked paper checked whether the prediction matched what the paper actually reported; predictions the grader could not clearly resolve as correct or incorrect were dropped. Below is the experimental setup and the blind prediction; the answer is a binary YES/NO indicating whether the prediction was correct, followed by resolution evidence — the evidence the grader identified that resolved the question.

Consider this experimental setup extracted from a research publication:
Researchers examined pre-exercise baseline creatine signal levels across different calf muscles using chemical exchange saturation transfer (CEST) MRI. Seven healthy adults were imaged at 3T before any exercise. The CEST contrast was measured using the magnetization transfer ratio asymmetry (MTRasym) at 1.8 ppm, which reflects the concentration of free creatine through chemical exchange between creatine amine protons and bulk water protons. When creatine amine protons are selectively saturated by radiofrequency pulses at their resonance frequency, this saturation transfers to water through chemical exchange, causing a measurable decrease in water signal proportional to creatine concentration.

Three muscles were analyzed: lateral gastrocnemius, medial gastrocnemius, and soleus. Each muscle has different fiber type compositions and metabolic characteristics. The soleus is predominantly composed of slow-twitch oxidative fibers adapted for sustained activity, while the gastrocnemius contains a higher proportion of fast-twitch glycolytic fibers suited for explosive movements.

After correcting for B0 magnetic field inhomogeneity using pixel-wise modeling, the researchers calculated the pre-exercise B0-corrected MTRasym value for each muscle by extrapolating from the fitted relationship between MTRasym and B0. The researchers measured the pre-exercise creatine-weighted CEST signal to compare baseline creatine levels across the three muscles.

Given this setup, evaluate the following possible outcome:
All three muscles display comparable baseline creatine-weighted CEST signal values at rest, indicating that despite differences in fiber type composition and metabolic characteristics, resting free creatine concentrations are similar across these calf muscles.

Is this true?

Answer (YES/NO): NO